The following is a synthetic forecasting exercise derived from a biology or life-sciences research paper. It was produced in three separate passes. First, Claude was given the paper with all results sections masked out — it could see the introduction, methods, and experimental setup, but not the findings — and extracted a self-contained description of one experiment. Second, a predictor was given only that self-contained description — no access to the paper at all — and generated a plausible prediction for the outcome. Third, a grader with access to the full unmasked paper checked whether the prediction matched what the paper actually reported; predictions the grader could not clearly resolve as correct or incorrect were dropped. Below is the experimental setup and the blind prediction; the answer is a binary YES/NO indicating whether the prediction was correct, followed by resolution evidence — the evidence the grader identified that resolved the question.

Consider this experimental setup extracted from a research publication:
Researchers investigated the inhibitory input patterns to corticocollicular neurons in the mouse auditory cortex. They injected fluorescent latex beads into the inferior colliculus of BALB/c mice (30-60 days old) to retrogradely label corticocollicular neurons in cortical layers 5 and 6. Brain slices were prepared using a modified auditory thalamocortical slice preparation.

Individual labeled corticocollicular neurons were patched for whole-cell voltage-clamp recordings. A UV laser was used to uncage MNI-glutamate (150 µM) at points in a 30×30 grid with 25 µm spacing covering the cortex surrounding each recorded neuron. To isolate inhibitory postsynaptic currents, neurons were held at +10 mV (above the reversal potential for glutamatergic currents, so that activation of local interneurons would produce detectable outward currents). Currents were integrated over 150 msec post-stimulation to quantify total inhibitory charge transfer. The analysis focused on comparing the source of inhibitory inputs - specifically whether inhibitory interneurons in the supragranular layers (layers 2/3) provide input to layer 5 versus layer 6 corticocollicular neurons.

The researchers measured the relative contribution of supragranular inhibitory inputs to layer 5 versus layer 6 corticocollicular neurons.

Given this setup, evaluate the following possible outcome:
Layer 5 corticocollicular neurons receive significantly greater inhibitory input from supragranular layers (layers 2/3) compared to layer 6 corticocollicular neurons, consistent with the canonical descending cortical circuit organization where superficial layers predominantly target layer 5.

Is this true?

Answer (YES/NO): YES